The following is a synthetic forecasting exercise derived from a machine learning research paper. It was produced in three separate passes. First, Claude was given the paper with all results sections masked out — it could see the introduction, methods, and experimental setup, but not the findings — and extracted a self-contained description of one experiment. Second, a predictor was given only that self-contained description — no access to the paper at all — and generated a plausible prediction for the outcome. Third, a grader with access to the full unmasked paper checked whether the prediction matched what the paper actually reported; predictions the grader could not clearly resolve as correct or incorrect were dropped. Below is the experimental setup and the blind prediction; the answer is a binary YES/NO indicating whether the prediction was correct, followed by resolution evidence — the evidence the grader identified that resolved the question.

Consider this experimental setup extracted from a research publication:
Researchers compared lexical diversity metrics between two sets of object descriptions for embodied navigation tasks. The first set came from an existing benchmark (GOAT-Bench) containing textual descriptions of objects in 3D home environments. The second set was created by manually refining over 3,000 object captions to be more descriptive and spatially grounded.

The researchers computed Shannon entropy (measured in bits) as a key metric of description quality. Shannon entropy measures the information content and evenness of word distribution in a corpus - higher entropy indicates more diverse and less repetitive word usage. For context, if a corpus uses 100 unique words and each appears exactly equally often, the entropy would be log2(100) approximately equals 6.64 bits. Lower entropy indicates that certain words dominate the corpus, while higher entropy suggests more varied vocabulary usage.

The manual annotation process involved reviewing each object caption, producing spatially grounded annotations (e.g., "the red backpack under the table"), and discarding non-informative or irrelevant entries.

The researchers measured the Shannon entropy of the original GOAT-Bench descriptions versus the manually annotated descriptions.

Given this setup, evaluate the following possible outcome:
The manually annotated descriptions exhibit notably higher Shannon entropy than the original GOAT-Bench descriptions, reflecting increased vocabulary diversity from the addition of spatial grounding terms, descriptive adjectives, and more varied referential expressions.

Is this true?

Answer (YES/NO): YES